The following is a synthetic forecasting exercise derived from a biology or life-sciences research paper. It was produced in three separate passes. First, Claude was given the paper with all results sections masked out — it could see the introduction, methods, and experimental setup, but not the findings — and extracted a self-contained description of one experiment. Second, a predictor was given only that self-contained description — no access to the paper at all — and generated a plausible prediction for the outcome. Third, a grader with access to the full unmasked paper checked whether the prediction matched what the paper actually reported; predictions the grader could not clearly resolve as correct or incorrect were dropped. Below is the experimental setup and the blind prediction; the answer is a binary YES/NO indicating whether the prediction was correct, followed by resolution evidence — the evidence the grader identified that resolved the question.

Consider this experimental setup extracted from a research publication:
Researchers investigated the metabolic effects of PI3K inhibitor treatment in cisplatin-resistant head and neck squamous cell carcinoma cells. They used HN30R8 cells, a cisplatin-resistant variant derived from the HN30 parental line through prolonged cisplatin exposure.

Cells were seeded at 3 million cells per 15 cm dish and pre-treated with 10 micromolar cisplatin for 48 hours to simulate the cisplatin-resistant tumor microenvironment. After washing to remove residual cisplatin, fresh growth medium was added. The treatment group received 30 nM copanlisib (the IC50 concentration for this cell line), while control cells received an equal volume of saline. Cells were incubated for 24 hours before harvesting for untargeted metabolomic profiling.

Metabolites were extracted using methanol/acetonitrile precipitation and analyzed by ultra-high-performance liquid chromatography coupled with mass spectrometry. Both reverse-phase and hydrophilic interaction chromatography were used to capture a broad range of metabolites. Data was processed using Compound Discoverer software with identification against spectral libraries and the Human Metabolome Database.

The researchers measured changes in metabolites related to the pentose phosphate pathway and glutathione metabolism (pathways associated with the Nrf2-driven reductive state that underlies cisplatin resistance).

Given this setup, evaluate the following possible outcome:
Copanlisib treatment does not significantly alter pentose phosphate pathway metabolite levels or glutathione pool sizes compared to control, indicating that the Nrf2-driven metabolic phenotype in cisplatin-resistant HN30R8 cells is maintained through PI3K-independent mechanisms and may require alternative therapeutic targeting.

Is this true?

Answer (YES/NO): NO